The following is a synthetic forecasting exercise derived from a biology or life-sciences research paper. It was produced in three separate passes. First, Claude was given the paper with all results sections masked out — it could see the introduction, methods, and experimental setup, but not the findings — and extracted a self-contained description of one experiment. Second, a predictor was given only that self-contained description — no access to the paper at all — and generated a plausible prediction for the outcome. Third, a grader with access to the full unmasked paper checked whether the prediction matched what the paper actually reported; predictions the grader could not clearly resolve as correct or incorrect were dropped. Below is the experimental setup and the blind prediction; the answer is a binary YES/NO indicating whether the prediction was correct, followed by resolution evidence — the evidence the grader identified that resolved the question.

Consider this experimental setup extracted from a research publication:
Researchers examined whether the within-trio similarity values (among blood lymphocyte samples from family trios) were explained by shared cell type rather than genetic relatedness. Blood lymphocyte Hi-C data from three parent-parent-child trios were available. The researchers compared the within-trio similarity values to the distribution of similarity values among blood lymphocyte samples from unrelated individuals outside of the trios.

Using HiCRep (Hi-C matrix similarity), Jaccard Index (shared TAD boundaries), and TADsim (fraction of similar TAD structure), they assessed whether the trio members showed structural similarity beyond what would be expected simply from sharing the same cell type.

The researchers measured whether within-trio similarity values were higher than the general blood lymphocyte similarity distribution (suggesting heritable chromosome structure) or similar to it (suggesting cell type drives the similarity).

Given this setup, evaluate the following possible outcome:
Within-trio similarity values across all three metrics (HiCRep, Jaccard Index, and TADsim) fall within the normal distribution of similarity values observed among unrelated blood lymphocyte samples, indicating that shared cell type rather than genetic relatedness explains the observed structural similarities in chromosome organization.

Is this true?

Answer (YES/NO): YES